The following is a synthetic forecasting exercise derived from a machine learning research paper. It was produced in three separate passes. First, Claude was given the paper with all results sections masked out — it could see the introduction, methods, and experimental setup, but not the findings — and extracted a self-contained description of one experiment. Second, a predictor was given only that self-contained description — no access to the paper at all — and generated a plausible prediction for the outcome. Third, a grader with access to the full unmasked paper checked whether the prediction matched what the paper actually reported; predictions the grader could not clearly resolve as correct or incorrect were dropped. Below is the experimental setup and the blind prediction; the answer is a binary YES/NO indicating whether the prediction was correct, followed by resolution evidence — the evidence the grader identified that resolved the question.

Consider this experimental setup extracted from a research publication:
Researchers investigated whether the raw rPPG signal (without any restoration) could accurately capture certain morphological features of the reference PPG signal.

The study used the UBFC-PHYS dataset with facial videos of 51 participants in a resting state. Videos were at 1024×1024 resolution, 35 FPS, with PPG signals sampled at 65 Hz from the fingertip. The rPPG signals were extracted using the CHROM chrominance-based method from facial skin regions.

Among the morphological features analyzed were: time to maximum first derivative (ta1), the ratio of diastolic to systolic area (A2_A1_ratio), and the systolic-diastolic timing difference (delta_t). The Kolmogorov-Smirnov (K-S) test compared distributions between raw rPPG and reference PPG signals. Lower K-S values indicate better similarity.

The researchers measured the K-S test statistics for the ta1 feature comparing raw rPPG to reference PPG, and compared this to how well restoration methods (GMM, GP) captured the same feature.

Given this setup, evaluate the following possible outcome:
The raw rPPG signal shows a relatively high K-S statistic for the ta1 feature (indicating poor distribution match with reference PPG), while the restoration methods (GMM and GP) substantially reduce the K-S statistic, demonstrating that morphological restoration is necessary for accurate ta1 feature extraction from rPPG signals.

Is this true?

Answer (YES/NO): NO